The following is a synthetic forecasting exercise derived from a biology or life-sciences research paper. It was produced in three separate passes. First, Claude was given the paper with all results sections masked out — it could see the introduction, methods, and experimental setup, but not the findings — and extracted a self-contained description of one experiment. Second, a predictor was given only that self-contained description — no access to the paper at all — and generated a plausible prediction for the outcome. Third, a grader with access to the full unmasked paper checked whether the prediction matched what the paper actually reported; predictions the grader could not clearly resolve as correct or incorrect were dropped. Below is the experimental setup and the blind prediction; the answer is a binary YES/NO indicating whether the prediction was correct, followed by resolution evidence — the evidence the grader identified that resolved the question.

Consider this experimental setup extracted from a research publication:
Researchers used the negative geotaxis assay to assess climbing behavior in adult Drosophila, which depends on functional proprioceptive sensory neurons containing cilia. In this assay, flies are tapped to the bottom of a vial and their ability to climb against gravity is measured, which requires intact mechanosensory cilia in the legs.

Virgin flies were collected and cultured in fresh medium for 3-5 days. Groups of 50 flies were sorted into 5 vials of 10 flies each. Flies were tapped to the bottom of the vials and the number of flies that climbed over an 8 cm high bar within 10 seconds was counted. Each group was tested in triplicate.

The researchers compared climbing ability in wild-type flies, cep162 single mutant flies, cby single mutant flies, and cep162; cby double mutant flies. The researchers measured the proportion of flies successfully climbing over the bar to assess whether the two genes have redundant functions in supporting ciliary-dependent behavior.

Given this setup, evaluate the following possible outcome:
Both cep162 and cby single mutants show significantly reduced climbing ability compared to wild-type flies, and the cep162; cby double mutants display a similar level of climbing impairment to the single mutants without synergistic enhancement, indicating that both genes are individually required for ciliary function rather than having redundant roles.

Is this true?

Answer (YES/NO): NO